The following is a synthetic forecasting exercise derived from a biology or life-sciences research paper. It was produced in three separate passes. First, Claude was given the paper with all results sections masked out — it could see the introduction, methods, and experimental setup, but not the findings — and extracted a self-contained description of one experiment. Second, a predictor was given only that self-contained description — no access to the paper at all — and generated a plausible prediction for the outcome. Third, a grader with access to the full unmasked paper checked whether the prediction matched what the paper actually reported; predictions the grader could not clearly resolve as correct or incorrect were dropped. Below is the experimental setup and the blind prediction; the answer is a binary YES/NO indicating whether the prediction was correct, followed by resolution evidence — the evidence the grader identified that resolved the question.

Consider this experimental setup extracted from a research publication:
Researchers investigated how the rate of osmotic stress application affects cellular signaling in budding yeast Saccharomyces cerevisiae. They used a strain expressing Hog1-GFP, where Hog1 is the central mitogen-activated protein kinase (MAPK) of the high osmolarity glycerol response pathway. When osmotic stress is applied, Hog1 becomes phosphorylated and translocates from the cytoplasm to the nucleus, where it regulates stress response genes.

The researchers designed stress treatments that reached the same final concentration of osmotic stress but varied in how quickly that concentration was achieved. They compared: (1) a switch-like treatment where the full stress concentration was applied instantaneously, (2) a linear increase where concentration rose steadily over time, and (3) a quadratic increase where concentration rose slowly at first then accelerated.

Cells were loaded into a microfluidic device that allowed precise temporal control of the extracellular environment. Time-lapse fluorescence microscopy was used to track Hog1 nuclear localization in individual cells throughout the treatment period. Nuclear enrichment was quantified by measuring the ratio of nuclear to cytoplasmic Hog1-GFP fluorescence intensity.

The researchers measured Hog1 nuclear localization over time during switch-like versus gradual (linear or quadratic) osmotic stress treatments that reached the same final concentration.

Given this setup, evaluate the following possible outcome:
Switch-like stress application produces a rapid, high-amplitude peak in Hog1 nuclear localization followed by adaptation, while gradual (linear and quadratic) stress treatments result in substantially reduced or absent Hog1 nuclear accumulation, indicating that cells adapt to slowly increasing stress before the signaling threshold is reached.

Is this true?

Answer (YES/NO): NO